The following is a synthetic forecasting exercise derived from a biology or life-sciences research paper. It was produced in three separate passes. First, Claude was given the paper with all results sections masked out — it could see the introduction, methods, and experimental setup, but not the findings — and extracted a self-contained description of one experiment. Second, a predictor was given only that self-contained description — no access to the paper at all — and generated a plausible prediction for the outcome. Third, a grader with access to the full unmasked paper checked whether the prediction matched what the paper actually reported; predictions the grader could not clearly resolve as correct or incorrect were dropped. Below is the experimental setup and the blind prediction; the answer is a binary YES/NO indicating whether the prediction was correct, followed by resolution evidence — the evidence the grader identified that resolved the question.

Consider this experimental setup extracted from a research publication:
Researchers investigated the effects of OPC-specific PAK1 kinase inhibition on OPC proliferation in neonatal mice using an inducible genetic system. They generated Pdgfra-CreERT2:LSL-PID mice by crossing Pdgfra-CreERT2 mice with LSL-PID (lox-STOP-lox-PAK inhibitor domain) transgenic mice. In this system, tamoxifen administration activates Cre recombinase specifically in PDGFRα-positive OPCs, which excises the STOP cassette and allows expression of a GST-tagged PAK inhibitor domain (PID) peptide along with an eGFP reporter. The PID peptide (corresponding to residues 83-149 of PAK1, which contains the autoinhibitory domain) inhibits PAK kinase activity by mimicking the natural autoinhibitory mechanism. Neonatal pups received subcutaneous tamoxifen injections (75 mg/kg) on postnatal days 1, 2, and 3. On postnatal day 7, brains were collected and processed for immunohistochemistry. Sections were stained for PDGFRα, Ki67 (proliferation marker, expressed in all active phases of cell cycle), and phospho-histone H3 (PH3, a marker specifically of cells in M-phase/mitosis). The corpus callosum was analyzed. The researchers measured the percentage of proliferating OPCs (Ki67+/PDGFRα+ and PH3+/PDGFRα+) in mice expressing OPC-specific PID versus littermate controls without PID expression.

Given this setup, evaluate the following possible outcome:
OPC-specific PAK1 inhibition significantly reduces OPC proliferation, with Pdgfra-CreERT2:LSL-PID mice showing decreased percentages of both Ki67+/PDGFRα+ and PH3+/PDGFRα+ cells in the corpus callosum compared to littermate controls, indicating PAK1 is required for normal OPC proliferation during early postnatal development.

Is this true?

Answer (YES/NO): YES